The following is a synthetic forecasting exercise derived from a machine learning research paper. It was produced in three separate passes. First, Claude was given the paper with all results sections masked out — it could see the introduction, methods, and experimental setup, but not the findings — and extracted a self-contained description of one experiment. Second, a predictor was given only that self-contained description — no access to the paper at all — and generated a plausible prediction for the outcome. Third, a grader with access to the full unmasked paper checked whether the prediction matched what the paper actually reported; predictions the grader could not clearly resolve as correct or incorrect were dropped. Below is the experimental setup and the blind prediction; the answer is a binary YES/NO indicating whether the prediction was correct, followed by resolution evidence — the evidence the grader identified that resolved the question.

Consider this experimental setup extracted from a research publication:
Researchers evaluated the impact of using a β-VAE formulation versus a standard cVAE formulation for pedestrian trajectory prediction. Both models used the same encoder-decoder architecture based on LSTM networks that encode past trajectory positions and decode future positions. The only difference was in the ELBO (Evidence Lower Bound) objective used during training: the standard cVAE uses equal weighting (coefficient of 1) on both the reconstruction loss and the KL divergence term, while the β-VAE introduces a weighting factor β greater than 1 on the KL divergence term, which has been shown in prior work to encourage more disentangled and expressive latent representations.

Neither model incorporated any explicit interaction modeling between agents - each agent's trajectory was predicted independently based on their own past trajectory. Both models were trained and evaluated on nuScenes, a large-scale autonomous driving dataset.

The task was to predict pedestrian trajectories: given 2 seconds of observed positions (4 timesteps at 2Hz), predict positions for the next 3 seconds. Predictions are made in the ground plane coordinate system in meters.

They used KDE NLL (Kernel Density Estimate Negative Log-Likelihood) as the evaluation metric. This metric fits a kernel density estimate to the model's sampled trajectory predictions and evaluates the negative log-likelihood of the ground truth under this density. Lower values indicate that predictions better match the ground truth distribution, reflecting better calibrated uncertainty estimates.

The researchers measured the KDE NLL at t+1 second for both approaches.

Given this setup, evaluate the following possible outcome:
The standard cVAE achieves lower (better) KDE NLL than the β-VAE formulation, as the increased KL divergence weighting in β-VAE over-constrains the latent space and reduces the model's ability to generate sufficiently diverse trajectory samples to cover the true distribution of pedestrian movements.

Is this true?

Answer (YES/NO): NO